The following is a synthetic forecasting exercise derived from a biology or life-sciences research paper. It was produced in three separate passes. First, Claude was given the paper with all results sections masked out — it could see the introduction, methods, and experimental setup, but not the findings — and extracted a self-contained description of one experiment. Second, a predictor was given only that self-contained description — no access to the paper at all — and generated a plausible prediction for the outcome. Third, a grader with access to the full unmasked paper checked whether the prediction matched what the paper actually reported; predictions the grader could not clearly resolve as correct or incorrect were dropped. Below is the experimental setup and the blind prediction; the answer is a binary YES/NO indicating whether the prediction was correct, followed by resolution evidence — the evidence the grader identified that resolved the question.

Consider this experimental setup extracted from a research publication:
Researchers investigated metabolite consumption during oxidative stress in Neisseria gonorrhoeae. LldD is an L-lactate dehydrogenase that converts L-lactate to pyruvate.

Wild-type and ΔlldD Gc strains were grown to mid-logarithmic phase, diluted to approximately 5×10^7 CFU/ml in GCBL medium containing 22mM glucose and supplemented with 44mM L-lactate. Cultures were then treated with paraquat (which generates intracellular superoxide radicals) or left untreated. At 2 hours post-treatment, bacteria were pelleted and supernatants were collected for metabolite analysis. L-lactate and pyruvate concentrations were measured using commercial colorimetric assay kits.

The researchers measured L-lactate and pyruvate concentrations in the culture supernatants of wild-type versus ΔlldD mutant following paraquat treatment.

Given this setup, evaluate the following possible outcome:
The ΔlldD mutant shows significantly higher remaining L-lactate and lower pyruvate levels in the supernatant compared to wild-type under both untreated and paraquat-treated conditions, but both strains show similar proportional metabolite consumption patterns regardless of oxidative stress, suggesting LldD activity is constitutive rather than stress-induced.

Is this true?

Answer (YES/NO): NO